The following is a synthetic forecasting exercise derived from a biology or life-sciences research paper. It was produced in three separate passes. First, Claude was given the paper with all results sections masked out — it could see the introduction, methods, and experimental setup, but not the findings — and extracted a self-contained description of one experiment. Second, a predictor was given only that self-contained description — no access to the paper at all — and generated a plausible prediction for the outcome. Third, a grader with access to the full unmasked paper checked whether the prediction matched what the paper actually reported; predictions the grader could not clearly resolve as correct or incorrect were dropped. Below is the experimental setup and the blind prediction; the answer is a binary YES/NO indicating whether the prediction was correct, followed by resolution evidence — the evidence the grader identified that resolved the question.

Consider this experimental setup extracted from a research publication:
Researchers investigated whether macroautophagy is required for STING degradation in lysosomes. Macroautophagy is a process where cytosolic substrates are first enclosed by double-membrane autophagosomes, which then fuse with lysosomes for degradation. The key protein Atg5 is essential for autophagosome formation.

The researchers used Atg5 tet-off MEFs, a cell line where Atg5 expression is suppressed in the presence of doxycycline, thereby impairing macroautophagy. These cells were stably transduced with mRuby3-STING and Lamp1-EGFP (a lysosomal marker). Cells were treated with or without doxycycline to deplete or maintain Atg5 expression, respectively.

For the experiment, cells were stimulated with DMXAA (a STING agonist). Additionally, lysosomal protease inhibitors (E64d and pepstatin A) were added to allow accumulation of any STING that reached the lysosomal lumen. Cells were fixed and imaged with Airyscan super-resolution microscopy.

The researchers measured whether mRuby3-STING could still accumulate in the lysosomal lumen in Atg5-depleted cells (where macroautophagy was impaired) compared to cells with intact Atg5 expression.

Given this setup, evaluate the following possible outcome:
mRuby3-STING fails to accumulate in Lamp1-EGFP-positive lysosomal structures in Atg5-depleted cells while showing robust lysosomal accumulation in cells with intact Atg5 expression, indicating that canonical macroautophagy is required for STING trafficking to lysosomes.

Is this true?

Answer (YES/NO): NO